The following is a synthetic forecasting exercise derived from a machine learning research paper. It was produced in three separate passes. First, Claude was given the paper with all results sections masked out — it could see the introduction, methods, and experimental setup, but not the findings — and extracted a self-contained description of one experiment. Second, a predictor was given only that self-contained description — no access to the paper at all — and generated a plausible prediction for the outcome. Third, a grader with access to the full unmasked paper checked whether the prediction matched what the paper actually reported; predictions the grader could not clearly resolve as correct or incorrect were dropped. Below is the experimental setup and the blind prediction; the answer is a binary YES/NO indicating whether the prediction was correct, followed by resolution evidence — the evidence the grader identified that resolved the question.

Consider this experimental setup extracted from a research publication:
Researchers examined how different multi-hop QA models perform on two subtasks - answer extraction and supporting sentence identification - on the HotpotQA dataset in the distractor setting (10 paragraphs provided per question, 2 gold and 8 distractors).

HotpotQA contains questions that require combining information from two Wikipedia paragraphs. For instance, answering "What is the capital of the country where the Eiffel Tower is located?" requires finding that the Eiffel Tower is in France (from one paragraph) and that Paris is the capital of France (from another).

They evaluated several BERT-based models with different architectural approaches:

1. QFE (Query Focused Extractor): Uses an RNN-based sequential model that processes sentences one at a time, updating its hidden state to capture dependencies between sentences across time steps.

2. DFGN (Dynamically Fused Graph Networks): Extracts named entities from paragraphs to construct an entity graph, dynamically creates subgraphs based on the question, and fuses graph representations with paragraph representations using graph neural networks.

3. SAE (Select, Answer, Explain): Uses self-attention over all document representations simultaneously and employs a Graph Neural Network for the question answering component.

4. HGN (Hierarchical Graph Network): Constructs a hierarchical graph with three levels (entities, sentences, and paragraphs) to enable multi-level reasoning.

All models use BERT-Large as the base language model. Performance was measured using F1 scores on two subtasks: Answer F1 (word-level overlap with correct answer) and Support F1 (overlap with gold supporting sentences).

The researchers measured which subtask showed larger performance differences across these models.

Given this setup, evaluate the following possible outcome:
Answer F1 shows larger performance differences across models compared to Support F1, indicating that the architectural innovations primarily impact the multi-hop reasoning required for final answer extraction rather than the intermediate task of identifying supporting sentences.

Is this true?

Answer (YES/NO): YES